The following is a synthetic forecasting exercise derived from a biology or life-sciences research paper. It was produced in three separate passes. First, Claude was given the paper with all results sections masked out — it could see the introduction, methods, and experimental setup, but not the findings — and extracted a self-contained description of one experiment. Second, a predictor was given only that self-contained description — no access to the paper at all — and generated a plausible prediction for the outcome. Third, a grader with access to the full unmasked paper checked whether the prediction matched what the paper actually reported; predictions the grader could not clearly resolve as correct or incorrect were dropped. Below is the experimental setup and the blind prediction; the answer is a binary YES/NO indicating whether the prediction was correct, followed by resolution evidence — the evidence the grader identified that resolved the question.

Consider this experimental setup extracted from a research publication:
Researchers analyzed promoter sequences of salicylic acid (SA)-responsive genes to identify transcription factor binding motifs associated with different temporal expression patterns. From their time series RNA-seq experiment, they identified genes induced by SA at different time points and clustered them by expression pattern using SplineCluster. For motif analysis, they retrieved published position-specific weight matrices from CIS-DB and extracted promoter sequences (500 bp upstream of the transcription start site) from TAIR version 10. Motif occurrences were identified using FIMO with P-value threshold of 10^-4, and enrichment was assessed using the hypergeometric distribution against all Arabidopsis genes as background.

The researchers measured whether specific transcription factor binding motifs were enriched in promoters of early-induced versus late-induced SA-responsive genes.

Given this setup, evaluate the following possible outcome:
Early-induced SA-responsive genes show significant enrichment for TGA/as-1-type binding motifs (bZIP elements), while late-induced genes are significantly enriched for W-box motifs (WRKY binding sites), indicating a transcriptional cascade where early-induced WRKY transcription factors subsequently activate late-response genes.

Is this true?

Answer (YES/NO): NO